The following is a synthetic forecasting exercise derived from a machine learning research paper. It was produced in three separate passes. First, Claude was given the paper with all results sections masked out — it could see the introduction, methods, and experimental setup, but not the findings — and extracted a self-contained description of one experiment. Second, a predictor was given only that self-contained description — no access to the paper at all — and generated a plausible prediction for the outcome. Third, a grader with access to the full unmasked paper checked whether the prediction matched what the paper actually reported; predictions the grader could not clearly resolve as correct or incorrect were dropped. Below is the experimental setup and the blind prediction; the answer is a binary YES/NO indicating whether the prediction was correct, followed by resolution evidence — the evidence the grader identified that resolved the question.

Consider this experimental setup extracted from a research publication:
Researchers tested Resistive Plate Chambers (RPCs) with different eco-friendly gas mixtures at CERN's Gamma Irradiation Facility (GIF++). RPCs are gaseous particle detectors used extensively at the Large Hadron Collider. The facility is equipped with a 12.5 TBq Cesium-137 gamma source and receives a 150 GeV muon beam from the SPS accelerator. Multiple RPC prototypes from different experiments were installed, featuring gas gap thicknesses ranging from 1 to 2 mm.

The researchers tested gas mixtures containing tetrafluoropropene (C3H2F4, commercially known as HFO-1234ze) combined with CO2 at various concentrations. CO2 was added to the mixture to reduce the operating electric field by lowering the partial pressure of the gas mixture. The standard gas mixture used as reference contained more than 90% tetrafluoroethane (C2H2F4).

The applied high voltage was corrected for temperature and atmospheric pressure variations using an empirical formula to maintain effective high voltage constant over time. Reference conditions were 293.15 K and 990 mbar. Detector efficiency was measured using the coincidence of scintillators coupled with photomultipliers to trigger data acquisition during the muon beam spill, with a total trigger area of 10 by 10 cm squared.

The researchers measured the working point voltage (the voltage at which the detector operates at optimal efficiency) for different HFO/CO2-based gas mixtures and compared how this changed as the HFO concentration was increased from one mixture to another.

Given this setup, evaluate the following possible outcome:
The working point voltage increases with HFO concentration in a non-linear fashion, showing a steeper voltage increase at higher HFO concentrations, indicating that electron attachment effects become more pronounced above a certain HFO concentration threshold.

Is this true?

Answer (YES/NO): NO